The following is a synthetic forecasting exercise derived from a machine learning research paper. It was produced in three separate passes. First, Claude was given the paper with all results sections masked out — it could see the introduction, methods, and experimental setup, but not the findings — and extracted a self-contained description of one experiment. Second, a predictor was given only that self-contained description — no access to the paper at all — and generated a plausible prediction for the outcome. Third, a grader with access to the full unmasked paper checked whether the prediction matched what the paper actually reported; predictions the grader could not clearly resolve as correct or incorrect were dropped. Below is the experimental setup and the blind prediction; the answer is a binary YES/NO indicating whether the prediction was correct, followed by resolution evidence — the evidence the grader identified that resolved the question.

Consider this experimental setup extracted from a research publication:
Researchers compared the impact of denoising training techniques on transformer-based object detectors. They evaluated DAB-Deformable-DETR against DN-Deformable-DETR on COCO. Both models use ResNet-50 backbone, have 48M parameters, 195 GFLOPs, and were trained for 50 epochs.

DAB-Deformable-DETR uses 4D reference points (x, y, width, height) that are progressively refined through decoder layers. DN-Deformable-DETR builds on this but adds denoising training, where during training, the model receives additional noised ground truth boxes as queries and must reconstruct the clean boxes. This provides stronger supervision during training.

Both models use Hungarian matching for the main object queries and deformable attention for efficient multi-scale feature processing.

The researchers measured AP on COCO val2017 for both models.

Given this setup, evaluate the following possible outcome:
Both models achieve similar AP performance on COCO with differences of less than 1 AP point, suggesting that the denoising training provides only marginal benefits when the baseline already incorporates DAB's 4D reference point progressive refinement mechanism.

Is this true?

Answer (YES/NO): NO